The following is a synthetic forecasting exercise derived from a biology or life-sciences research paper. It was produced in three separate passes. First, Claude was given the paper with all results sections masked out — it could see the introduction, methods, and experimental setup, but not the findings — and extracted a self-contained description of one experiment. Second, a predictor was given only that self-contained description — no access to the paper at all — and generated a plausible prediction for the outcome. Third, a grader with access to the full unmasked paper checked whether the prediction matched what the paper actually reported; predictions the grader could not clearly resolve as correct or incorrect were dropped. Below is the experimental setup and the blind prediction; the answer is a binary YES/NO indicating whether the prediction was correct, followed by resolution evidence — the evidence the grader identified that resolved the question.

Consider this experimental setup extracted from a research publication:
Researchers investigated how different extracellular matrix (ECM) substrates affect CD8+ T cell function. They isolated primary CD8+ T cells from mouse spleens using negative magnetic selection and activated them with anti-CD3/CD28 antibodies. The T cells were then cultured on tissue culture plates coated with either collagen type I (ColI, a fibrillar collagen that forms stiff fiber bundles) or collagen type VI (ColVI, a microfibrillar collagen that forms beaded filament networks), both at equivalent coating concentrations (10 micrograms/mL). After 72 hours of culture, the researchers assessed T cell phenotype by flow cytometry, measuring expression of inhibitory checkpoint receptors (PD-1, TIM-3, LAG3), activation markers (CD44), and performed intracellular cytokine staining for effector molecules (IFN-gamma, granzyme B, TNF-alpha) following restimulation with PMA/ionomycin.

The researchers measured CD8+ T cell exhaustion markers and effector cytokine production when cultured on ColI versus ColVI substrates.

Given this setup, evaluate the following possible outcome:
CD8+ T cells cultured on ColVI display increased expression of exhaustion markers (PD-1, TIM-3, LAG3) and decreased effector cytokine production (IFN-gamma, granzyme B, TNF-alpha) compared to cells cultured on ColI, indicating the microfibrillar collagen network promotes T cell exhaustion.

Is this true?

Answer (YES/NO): YES